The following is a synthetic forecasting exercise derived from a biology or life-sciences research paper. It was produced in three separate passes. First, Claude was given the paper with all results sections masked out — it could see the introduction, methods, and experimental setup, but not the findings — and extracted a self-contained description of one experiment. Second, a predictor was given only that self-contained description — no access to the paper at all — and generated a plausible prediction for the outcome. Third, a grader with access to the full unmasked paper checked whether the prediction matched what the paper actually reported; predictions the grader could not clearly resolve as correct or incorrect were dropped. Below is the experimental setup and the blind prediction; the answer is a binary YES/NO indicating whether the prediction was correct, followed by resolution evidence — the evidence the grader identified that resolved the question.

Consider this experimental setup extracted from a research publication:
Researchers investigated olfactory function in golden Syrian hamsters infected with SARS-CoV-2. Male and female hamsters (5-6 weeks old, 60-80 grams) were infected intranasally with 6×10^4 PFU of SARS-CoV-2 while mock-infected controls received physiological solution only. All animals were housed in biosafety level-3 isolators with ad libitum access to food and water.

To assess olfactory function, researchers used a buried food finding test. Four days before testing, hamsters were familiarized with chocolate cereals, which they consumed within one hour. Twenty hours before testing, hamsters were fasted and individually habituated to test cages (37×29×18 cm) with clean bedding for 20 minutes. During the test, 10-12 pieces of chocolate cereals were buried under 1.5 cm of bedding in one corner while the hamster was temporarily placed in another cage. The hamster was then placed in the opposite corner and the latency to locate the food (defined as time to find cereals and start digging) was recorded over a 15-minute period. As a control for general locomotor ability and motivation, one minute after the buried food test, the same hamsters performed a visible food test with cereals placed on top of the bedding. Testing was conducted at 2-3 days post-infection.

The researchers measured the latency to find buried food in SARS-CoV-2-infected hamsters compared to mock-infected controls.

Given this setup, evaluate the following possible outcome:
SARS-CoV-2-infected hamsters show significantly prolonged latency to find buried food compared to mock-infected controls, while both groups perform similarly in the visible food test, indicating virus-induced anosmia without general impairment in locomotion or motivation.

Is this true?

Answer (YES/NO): YES